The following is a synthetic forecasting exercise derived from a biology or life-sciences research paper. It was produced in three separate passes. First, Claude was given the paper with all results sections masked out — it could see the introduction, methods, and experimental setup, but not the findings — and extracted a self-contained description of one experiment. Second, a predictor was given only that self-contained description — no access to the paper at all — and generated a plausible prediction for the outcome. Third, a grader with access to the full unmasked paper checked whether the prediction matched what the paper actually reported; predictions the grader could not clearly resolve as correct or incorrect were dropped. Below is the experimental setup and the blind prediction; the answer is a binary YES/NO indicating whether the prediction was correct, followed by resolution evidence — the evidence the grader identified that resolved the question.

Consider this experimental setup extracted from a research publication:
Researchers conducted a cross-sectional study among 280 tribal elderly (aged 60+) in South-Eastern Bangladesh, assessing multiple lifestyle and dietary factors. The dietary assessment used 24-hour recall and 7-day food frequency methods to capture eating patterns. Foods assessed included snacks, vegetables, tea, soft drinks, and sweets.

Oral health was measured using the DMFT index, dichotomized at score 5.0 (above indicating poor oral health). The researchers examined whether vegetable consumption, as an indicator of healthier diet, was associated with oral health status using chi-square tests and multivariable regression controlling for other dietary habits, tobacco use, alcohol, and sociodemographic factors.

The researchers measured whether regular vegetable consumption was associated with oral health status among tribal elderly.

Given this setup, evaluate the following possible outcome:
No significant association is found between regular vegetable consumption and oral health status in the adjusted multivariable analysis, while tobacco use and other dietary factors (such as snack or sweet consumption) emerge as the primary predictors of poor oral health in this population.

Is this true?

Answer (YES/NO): YES